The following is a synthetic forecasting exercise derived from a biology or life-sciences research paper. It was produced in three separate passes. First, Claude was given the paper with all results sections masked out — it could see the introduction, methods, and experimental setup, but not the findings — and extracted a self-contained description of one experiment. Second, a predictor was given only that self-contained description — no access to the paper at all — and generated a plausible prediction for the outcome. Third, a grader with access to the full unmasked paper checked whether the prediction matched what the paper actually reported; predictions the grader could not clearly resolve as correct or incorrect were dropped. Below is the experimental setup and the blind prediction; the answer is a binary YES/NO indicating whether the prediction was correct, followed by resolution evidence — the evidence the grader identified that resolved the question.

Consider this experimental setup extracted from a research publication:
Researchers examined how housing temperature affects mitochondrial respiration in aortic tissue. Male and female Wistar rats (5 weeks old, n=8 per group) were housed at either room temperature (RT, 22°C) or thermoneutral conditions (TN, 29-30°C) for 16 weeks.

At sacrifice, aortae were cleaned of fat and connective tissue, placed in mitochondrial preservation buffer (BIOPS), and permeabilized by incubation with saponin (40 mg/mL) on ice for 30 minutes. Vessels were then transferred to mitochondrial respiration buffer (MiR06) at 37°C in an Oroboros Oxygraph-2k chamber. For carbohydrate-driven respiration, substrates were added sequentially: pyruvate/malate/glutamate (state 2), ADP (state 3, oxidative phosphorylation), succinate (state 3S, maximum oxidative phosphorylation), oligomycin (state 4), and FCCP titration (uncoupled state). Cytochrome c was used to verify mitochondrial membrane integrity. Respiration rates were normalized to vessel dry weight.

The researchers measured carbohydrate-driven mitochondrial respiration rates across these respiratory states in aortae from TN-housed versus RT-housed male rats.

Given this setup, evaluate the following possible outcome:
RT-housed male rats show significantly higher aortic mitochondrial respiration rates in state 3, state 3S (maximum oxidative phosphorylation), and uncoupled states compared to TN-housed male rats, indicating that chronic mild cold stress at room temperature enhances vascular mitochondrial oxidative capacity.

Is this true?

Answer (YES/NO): NO